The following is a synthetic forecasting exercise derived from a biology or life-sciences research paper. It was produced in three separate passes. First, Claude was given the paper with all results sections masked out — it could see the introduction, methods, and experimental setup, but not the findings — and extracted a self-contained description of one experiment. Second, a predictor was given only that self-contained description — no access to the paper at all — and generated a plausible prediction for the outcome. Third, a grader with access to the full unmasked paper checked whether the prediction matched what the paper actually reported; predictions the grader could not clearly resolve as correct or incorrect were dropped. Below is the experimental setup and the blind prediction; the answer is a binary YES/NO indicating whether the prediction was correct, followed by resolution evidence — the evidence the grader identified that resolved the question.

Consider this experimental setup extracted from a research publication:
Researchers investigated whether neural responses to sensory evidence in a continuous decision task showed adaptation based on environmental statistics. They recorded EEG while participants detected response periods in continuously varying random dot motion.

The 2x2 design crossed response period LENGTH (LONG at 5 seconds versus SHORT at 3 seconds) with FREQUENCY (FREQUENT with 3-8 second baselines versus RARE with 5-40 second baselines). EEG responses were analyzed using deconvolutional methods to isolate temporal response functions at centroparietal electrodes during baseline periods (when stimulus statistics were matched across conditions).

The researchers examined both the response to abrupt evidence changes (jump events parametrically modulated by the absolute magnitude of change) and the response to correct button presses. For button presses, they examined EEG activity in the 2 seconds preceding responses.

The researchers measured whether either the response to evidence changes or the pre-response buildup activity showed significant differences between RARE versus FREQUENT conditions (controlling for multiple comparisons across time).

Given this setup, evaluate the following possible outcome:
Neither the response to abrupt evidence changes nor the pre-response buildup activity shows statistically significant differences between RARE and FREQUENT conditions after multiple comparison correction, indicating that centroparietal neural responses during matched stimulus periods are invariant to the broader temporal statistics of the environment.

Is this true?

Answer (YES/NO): NO